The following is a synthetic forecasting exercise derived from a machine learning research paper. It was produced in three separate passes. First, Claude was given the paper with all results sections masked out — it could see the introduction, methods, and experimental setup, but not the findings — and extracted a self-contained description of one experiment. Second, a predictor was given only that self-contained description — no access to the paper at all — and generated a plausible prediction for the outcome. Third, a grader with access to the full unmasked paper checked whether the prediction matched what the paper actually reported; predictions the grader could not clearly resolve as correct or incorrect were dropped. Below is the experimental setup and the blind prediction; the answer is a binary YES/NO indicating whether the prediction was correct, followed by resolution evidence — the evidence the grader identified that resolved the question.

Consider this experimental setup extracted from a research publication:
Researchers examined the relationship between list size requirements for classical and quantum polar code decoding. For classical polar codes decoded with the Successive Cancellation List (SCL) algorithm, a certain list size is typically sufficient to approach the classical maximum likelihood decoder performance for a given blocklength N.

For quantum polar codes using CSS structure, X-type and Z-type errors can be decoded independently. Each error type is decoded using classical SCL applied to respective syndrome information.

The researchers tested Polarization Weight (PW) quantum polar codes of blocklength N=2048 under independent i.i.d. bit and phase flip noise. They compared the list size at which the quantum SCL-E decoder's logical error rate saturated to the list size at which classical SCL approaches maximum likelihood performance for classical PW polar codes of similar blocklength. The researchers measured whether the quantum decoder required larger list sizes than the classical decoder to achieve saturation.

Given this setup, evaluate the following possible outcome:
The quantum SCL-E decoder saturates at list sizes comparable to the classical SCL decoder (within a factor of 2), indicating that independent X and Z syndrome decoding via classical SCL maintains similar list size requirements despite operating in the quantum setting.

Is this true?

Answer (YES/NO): YES